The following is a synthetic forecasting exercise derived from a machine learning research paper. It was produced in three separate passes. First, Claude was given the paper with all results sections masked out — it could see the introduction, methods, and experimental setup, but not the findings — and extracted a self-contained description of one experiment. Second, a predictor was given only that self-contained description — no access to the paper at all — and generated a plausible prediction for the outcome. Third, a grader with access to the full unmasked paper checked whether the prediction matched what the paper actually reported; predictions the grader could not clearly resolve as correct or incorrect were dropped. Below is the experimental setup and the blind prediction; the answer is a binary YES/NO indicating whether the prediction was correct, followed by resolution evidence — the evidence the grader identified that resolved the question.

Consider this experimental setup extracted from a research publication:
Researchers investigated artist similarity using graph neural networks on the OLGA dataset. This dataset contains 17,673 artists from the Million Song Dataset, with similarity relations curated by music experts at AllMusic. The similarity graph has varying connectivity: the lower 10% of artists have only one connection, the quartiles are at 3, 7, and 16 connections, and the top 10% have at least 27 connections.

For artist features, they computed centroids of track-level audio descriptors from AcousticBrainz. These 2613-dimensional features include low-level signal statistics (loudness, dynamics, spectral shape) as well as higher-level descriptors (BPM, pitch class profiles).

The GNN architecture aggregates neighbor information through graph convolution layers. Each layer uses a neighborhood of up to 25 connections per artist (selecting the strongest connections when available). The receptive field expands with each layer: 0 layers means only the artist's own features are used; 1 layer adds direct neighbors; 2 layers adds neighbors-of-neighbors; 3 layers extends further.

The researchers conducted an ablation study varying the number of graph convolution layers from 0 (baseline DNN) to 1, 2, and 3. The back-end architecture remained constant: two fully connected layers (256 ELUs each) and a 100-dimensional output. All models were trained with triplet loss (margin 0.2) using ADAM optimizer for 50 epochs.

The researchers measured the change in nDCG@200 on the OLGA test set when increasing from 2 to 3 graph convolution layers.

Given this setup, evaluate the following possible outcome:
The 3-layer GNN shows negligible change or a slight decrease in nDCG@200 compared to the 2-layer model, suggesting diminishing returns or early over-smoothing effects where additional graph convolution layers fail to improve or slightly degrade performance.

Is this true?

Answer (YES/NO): NO